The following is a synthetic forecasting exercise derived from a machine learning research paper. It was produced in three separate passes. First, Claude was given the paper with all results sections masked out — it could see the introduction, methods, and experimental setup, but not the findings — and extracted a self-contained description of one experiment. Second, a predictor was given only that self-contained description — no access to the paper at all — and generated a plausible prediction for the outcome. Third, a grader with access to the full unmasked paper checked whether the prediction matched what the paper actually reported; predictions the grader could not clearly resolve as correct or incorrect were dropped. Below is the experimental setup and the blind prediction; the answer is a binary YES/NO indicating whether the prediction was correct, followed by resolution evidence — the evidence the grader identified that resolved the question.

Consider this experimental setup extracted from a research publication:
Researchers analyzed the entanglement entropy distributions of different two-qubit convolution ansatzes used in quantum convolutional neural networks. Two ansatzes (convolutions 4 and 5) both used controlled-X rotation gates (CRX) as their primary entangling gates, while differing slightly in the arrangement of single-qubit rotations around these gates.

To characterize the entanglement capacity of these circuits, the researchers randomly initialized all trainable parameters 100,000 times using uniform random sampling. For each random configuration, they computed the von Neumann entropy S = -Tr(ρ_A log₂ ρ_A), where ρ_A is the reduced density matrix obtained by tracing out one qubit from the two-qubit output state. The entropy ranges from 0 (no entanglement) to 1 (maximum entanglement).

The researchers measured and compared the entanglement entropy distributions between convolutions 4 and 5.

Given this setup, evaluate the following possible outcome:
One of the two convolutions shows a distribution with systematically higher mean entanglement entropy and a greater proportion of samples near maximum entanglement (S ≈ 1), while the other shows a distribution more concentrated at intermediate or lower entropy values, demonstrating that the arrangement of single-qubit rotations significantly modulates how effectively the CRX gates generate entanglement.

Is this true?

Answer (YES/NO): NO